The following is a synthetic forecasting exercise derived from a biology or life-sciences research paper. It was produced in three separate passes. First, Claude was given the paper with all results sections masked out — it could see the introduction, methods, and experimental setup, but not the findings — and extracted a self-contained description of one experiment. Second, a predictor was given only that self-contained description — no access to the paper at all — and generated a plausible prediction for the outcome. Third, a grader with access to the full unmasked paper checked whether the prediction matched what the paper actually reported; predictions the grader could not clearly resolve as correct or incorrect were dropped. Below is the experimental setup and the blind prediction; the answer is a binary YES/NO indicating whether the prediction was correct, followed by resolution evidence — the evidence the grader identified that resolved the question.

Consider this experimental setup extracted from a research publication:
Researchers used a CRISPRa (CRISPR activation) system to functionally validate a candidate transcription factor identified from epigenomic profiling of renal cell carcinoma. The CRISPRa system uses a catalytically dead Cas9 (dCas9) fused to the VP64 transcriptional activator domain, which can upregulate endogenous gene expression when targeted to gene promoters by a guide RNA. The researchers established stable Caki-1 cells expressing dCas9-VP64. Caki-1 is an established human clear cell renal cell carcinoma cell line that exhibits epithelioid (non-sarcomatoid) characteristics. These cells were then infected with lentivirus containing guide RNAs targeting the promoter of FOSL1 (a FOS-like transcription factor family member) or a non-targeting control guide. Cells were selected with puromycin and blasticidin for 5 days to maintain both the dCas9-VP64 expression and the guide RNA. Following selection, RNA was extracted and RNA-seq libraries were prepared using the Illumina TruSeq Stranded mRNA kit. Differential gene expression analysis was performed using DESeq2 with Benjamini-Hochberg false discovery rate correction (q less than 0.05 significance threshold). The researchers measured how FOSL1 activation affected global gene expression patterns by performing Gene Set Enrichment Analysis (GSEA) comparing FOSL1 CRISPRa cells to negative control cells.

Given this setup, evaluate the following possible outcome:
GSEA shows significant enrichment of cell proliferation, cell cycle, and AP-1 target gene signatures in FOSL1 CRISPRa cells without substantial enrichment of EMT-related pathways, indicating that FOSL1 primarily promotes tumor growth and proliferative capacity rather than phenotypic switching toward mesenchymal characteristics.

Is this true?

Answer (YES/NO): NO